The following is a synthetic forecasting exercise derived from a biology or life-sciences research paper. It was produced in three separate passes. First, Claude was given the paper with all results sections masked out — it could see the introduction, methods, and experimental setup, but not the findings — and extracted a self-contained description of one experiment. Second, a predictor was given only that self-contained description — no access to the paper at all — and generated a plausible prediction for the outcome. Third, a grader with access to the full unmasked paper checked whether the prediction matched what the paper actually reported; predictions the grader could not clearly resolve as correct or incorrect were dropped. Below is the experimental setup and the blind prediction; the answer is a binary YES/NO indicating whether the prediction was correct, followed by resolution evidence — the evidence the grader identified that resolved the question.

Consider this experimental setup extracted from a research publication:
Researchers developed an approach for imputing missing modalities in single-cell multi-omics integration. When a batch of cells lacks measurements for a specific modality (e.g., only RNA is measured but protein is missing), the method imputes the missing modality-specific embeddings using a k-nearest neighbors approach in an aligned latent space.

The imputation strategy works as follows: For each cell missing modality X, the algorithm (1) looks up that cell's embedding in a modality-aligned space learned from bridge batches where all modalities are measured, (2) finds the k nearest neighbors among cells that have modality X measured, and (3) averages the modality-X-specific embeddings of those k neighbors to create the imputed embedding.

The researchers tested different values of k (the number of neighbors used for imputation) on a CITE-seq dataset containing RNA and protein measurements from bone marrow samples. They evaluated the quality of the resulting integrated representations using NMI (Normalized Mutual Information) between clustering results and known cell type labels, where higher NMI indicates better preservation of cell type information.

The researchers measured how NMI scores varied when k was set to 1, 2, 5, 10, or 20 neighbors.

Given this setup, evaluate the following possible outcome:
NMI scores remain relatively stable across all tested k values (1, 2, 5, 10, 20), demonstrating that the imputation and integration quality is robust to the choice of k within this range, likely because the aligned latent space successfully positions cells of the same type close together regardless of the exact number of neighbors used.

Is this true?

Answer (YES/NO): YES